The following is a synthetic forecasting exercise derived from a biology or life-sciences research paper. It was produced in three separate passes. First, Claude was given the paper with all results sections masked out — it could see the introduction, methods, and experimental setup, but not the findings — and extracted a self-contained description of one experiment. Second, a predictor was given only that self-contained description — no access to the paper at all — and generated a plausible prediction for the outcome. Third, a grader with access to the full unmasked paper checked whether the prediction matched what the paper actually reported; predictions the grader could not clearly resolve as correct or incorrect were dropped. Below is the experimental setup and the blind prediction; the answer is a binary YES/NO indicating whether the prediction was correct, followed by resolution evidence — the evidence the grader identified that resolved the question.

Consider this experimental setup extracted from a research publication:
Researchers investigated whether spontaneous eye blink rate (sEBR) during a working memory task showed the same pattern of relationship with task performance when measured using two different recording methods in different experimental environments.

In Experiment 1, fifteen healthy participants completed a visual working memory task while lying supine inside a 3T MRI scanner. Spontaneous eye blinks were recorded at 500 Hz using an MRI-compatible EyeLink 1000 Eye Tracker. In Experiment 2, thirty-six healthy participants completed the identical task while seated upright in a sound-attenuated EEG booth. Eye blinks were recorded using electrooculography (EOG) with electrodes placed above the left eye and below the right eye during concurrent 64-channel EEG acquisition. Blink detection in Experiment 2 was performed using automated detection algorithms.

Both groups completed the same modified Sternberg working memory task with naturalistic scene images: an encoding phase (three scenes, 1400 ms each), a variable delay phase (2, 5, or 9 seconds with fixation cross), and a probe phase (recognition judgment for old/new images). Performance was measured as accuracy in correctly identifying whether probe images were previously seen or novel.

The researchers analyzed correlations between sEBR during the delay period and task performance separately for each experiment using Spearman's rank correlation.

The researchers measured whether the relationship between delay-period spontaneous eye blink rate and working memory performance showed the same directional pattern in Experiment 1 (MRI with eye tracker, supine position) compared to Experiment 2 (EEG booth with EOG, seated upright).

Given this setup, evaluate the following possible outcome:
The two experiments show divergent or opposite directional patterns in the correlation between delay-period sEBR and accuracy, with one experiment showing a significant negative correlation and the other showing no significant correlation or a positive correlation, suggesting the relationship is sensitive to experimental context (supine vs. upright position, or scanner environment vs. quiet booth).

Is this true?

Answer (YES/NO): NO